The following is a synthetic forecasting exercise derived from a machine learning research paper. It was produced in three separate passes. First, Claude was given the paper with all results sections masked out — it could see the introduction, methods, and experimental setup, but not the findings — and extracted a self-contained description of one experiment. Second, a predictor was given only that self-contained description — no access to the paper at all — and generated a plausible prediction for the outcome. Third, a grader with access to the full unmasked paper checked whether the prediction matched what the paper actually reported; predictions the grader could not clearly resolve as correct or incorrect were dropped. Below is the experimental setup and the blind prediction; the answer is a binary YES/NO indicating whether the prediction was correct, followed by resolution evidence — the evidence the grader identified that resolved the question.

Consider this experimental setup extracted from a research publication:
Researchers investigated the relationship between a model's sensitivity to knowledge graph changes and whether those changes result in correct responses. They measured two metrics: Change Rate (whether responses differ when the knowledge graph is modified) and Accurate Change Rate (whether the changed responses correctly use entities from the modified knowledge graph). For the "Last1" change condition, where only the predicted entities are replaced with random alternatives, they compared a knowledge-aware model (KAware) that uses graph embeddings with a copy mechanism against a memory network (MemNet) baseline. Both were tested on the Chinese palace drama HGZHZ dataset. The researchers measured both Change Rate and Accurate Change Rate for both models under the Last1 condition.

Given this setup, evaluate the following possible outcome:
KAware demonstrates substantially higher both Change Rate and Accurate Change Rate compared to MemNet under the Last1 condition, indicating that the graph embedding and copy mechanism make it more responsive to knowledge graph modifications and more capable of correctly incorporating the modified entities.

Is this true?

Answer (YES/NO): YES